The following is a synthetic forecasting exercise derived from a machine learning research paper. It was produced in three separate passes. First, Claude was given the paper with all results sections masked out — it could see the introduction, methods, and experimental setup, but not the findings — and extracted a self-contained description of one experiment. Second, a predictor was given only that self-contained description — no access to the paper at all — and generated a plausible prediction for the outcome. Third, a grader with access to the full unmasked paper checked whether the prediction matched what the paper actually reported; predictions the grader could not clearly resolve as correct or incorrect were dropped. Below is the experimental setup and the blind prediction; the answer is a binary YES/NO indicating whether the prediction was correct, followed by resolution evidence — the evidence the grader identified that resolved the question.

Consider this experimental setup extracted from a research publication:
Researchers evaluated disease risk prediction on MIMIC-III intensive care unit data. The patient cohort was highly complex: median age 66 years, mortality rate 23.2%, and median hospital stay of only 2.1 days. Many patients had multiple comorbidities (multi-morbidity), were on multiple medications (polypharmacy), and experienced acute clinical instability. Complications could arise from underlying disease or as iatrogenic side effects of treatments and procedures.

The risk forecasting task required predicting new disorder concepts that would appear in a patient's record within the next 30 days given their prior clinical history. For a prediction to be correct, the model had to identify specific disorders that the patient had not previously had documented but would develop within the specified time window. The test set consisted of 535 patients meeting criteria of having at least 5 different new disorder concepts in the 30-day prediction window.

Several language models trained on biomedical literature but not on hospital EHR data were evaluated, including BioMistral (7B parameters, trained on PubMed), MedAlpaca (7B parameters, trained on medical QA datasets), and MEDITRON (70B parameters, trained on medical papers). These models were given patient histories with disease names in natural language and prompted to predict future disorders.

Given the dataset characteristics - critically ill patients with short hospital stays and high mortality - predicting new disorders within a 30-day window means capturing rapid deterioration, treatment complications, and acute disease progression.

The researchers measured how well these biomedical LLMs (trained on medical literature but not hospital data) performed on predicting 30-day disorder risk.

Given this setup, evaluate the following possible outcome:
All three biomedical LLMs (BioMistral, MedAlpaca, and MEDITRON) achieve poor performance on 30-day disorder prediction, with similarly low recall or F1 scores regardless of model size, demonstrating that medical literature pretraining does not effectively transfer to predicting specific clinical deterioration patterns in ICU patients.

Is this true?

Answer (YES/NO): NO